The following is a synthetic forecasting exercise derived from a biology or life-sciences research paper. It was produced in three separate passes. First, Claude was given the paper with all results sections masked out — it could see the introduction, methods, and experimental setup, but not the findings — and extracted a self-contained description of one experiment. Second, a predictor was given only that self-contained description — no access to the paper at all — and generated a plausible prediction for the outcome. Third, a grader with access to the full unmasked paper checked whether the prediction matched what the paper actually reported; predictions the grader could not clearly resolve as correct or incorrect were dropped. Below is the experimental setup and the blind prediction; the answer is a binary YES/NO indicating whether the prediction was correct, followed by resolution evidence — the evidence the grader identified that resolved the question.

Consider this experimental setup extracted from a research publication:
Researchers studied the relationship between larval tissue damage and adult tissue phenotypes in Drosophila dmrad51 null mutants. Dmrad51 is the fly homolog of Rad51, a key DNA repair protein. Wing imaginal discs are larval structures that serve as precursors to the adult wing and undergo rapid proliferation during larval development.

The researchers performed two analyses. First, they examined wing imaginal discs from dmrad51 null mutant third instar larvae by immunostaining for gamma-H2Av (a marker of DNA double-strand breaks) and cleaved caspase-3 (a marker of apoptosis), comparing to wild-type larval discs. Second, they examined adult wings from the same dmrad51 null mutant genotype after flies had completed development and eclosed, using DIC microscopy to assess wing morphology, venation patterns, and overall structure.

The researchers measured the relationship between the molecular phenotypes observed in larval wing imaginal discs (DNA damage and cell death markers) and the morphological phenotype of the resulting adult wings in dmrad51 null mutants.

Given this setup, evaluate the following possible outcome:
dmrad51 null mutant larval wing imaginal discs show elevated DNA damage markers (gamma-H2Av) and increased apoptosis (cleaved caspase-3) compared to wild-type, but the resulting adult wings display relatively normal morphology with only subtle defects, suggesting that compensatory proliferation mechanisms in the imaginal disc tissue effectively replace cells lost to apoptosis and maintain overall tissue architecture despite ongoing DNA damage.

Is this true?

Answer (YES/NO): YES